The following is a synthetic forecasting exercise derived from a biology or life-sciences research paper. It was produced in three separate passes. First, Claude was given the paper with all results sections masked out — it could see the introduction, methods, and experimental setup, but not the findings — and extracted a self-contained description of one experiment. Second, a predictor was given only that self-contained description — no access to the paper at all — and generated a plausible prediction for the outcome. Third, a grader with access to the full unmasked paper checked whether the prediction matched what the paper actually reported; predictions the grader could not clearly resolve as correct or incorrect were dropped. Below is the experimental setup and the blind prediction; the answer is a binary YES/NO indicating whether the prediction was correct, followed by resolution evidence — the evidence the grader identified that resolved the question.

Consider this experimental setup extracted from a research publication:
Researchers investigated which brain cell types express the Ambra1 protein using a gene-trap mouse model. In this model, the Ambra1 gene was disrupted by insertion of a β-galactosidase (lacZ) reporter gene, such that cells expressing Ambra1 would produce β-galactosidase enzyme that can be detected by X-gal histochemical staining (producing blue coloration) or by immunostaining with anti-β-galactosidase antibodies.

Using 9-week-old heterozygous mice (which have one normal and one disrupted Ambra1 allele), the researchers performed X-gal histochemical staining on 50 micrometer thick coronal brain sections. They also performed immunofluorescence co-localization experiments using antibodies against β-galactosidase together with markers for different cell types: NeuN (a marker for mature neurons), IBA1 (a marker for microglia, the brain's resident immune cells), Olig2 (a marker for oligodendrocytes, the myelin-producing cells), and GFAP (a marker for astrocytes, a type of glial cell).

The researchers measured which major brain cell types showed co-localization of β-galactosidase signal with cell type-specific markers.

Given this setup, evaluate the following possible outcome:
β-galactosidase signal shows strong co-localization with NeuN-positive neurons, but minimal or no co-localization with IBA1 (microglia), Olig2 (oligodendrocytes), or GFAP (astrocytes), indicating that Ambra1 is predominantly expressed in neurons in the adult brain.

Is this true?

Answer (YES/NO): YES